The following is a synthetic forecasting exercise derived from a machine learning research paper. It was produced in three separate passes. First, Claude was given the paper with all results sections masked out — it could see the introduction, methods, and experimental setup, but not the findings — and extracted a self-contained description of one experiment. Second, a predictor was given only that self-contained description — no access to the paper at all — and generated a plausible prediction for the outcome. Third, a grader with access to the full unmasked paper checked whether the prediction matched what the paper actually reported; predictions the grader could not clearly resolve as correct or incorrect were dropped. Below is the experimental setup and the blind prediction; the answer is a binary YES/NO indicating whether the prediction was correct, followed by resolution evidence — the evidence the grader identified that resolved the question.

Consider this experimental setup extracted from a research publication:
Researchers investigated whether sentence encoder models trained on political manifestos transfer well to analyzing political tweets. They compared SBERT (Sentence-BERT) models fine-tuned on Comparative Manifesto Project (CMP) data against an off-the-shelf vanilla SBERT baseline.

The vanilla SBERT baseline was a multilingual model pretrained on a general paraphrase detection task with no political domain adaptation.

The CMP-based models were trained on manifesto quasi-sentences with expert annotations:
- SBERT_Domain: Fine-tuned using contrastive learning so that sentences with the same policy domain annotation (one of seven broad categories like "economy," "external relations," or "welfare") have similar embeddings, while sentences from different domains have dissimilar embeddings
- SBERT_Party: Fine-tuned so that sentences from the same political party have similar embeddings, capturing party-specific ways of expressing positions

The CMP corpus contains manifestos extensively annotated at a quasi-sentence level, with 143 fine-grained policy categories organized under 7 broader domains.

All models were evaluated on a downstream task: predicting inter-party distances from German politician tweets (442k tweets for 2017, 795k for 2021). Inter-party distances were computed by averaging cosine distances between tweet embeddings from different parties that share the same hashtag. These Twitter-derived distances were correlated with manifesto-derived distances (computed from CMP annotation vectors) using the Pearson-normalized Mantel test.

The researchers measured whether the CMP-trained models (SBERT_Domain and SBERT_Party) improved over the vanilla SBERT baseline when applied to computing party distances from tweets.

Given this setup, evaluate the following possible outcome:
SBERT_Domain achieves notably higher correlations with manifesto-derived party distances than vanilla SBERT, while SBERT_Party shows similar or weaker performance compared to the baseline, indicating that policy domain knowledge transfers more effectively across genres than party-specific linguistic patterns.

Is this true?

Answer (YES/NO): NO